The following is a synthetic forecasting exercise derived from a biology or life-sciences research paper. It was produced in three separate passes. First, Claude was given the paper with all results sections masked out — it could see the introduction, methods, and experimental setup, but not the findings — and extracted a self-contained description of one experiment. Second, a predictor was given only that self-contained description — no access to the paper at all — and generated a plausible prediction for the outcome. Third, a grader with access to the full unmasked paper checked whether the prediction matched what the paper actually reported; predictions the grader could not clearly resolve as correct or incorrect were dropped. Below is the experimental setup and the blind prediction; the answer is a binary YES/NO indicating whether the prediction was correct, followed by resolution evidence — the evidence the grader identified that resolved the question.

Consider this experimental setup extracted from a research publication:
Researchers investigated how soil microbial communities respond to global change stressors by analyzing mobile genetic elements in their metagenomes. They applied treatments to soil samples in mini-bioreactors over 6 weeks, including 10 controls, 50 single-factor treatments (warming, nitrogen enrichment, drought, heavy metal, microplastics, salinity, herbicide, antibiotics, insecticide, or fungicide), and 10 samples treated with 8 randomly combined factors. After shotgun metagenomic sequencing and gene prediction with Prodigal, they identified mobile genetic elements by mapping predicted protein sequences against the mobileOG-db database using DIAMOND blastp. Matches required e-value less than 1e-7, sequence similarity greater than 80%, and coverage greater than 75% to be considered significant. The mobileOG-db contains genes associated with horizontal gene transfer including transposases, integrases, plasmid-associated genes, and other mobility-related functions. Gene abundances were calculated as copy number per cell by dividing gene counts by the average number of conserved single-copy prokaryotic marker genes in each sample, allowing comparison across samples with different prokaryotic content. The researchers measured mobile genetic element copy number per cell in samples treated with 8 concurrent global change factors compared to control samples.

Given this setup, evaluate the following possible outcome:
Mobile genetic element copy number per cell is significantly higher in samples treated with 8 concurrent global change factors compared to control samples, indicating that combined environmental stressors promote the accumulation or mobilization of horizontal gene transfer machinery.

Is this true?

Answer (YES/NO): NO